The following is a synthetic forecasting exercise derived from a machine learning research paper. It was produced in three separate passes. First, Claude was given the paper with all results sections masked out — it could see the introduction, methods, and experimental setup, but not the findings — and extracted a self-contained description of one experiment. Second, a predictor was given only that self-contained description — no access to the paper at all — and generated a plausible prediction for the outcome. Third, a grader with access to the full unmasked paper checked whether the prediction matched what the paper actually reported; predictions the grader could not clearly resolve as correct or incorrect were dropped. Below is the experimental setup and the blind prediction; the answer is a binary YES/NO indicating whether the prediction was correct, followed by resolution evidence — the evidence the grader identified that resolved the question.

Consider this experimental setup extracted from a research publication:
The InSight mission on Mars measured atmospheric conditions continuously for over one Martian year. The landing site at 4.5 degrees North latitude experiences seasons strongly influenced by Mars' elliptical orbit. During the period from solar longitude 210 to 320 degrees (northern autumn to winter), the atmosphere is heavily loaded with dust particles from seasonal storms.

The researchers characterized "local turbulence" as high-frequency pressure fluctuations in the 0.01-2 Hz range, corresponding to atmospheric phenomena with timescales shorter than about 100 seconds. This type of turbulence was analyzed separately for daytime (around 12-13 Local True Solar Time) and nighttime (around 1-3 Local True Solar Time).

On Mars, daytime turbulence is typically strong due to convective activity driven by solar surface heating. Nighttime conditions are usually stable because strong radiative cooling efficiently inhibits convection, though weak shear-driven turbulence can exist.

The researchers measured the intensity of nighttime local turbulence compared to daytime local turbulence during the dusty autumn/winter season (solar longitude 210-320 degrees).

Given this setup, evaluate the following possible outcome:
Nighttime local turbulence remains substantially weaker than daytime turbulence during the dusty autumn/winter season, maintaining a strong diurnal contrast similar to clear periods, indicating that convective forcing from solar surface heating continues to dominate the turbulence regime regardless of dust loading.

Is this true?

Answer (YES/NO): NO